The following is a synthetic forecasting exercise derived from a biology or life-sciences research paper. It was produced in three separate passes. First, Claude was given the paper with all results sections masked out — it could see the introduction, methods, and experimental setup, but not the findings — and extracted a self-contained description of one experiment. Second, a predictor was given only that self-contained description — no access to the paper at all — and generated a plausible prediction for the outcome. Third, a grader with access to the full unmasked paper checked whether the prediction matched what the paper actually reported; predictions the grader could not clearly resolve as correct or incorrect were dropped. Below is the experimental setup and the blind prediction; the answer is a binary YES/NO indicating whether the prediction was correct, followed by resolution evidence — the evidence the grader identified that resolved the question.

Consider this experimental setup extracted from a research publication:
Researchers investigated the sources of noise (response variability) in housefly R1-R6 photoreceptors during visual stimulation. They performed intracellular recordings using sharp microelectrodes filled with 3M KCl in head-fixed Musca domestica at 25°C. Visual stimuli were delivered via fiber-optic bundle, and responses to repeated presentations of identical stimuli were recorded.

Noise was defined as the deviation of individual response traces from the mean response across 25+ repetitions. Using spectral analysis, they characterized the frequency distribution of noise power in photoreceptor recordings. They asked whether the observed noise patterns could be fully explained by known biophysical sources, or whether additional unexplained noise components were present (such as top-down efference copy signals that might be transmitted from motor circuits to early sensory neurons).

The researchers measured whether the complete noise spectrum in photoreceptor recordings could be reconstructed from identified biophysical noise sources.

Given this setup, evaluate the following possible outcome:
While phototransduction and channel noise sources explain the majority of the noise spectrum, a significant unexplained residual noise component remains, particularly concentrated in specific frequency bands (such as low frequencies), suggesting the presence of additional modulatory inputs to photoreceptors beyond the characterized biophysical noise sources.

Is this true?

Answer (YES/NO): NO